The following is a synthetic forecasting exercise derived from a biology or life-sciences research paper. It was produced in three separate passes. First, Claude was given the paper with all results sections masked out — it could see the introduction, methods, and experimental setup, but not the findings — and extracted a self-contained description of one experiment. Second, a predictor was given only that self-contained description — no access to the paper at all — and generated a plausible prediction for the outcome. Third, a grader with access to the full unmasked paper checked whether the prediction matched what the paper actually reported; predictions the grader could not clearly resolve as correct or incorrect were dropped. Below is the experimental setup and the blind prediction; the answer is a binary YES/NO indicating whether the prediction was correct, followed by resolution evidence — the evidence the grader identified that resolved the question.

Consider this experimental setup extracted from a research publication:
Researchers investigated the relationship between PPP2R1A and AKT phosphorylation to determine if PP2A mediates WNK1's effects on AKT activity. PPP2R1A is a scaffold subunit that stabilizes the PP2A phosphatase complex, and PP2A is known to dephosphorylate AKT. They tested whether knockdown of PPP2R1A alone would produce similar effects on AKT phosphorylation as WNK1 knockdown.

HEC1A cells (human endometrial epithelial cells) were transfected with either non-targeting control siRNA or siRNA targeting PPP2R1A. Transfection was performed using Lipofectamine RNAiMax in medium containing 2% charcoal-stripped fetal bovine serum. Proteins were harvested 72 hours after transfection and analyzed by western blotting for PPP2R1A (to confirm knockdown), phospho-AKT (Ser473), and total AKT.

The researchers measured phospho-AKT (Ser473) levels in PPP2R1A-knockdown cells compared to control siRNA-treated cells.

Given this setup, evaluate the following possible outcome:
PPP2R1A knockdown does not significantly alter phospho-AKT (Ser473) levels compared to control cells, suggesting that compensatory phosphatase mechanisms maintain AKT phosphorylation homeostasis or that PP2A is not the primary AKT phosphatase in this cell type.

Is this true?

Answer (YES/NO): YES